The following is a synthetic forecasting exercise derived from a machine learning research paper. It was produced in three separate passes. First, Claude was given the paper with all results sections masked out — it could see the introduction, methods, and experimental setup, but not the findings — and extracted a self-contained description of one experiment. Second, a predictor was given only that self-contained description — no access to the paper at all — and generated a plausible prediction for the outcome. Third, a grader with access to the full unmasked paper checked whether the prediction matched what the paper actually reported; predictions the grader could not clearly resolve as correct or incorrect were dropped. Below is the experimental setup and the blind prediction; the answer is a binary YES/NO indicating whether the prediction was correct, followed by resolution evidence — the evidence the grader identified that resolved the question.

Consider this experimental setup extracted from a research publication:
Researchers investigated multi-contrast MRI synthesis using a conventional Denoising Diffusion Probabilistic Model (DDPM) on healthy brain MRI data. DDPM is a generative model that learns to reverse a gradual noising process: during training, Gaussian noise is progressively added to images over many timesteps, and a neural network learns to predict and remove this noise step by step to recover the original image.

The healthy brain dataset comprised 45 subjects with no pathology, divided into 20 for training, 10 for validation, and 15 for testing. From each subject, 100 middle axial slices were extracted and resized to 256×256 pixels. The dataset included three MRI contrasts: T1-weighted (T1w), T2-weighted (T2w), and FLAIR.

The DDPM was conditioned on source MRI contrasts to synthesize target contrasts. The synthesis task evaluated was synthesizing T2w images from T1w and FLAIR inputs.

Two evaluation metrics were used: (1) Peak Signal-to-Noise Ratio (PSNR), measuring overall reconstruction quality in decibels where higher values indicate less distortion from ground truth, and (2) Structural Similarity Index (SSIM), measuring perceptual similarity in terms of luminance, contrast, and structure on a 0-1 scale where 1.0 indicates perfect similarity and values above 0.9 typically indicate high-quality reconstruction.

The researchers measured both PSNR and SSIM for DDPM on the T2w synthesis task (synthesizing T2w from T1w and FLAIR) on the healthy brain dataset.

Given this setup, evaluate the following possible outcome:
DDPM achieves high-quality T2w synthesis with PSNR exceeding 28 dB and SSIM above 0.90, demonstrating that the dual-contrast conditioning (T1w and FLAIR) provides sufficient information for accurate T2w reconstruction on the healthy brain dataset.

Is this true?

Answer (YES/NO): NO